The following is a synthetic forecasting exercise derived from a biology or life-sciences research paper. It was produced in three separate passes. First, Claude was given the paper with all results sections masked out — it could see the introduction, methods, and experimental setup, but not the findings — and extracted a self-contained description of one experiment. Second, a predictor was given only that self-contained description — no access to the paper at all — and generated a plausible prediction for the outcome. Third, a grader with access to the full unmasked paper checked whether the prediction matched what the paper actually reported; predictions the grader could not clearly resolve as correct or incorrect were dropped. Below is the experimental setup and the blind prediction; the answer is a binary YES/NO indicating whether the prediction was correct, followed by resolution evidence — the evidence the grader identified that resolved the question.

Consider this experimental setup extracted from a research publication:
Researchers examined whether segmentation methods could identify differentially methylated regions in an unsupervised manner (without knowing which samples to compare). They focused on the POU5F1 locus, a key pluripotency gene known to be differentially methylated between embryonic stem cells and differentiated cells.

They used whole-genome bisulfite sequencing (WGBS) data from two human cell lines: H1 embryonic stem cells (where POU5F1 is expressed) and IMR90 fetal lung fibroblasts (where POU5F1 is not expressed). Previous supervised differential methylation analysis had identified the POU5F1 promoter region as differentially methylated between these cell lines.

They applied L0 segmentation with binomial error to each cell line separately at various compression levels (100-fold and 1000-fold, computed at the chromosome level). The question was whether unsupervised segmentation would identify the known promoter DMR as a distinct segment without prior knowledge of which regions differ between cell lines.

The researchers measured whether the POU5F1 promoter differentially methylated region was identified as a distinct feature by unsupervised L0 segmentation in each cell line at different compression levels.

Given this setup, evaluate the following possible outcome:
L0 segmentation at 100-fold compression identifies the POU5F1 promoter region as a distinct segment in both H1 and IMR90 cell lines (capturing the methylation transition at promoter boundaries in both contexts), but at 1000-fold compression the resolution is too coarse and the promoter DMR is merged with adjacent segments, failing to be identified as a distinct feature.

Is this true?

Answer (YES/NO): NO